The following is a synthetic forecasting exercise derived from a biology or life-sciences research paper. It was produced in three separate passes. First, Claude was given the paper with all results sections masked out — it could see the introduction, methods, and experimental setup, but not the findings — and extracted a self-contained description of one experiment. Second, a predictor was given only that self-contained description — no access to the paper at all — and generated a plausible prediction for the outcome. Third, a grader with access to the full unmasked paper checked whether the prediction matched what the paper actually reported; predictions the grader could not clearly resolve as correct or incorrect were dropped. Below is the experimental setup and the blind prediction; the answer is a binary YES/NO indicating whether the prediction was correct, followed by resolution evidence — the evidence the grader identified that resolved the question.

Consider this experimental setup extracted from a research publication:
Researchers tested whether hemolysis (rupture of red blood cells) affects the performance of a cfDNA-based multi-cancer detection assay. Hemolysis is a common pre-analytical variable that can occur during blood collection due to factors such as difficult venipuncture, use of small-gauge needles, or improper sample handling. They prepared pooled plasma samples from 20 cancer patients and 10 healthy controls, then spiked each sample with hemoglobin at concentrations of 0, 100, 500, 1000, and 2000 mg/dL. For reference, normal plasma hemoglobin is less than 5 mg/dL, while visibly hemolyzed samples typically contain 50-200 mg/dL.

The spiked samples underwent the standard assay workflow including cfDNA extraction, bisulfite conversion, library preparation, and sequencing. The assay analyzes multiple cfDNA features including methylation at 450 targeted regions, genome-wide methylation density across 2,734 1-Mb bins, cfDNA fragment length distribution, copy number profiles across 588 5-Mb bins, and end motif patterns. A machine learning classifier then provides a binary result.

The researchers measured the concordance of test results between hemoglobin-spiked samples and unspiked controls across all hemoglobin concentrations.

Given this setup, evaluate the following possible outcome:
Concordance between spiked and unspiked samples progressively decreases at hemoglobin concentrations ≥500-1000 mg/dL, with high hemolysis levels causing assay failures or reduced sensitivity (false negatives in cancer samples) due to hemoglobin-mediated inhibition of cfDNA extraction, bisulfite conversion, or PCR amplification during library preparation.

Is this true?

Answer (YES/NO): YES